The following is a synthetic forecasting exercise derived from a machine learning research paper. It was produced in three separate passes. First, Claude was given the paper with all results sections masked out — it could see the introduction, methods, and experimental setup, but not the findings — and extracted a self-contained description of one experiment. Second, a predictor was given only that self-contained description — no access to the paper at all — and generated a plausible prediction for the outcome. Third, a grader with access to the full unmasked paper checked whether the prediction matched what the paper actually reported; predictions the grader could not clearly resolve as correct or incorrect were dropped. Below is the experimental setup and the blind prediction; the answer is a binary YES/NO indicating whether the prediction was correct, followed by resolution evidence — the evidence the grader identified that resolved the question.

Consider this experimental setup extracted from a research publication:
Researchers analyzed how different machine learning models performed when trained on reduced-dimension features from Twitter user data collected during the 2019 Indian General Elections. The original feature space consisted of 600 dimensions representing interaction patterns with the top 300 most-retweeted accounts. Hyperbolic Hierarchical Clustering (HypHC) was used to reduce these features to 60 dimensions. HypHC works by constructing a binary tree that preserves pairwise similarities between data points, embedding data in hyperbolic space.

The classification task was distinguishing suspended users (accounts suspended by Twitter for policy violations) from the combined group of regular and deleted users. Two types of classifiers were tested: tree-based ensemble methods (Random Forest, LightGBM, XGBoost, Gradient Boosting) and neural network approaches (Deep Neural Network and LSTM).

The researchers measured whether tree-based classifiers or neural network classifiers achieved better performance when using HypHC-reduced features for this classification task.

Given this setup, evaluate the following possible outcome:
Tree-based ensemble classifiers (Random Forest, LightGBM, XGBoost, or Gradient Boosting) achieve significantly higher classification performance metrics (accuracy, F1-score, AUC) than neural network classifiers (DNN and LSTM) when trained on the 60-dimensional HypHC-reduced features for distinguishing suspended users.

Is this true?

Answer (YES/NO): NO